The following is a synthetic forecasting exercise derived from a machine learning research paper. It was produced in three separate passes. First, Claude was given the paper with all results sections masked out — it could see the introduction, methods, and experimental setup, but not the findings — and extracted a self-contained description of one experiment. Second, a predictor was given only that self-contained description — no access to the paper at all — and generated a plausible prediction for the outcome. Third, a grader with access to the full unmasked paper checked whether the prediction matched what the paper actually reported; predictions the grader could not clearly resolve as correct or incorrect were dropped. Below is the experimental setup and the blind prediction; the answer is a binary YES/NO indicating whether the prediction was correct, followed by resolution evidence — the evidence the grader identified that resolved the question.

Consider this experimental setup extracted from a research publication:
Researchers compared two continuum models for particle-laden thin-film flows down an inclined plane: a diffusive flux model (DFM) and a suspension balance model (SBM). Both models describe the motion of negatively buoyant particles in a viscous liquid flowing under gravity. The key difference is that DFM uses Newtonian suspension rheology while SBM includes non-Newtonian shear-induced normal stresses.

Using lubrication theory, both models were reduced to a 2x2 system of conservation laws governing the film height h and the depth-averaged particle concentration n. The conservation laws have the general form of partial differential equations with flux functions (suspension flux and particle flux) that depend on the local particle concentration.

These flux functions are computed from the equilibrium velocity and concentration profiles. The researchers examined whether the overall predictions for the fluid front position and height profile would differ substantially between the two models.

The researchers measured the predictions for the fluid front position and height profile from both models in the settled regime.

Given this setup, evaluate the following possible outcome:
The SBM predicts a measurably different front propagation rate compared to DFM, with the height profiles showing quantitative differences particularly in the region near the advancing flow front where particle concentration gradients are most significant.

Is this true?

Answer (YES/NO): NO